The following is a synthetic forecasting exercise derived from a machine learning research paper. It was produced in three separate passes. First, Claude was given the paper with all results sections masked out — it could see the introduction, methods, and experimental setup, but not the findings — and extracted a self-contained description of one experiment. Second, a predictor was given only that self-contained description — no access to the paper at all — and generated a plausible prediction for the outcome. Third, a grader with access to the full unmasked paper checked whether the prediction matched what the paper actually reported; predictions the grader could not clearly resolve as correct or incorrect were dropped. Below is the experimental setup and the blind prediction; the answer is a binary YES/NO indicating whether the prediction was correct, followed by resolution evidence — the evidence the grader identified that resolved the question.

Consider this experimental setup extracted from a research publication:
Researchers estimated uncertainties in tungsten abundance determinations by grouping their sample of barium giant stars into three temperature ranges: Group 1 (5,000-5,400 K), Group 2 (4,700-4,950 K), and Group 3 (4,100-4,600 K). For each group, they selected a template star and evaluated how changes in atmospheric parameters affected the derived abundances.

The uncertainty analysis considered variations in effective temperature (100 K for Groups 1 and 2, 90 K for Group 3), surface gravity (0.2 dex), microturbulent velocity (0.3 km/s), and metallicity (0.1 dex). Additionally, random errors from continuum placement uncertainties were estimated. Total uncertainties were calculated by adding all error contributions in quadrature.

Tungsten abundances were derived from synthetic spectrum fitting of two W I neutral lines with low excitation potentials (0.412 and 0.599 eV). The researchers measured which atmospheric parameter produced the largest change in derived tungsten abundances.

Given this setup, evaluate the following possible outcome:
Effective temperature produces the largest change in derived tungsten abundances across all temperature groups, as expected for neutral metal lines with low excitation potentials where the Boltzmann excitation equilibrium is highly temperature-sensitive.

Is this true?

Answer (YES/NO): NO